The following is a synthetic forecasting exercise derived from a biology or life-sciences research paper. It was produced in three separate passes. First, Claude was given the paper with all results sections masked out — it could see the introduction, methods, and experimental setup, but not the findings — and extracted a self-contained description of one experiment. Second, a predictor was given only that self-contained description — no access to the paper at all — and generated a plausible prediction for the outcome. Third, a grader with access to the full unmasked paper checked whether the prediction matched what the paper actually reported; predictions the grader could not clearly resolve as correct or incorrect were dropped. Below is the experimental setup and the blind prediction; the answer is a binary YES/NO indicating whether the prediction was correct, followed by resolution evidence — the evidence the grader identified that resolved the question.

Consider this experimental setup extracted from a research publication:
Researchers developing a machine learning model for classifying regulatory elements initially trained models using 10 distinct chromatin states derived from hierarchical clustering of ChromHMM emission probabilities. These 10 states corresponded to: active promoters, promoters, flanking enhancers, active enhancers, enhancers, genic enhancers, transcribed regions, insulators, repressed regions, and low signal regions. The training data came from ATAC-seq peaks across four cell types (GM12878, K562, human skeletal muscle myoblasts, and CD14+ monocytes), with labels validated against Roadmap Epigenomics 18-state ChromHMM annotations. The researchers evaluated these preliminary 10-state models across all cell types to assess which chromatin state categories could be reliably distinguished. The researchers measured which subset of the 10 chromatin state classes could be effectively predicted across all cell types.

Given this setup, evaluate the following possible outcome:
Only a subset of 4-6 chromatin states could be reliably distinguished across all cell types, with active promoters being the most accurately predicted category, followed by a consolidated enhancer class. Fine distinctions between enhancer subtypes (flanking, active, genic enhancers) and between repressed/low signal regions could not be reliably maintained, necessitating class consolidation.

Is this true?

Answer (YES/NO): NO